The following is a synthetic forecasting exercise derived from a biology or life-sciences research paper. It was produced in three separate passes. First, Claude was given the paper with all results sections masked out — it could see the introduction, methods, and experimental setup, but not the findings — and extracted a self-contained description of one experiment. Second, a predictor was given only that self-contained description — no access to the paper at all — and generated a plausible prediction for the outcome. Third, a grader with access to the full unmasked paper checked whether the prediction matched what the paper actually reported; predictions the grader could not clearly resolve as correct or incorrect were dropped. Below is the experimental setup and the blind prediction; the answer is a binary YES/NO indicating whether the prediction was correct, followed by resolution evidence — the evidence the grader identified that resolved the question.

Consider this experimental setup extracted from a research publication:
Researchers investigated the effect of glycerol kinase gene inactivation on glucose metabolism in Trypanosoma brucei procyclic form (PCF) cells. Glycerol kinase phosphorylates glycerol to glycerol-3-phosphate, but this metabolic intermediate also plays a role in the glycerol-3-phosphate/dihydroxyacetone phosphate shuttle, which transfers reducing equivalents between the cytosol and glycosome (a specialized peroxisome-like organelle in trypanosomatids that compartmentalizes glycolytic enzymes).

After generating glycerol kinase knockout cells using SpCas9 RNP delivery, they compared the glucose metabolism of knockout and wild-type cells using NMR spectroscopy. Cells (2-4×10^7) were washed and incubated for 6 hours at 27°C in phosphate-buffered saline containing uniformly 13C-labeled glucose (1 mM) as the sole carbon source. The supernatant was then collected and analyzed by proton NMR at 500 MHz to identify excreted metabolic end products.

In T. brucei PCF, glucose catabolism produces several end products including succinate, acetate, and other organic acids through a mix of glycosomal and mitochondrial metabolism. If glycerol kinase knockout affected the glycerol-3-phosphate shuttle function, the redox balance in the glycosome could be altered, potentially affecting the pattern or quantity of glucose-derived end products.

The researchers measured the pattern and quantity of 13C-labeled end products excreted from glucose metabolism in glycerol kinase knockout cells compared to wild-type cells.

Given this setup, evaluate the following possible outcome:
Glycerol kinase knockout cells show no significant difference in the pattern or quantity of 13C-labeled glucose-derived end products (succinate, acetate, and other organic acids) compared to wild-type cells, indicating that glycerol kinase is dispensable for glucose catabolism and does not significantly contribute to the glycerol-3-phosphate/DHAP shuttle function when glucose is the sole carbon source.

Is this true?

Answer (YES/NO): YES